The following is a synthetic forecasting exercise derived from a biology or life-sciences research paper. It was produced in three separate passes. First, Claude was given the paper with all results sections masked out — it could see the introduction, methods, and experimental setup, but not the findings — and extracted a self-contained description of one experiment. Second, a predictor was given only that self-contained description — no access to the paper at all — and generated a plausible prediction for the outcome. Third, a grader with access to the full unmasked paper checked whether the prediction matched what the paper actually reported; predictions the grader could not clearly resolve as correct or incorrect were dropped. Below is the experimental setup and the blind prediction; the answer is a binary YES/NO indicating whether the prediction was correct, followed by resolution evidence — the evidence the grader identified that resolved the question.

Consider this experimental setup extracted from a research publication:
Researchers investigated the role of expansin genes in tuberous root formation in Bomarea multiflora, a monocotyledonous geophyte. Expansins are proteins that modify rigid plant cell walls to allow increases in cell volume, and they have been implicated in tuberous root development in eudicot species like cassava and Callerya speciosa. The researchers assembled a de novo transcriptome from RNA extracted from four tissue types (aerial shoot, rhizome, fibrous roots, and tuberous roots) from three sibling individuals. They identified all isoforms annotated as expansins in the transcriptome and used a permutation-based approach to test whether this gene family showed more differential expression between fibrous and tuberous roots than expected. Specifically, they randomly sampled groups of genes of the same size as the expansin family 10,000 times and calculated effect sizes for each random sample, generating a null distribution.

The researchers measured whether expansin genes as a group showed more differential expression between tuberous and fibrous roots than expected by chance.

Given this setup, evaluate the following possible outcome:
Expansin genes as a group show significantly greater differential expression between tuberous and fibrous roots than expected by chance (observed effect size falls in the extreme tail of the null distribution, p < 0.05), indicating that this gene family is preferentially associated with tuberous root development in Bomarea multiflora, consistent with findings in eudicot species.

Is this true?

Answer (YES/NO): NO